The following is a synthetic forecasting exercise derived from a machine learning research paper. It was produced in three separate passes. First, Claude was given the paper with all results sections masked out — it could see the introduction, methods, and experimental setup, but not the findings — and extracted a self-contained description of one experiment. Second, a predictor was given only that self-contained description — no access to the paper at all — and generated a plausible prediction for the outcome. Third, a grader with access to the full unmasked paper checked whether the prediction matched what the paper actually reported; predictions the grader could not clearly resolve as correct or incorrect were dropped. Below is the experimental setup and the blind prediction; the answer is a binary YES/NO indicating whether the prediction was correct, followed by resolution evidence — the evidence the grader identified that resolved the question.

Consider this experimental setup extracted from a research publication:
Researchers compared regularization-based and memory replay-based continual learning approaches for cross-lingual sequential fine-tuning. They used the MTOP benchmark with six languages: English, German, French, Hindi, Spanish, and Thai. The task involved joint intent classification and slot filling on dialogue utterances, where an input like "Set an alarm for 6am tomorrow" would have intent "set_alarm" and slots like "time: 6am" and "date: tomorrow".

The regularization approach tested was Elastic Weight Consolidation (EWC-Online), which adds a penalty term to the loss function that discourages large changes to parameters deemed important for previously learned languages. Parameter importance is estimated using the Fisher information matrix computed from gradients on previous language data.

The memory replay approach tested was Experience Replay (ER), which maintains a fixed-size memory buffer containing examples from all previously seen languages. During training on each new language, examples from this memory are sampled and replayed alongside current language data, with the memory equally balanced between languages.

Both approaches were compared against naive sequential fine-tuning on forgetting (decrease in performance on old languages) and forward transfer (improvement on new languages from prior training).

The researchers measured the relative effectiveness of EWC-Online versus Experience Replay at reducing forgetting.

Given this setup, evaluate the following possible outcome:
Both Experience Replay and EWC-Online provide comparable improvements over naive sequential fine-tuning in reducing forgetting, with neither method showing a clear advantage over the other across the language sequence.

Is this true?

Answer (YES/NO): NO